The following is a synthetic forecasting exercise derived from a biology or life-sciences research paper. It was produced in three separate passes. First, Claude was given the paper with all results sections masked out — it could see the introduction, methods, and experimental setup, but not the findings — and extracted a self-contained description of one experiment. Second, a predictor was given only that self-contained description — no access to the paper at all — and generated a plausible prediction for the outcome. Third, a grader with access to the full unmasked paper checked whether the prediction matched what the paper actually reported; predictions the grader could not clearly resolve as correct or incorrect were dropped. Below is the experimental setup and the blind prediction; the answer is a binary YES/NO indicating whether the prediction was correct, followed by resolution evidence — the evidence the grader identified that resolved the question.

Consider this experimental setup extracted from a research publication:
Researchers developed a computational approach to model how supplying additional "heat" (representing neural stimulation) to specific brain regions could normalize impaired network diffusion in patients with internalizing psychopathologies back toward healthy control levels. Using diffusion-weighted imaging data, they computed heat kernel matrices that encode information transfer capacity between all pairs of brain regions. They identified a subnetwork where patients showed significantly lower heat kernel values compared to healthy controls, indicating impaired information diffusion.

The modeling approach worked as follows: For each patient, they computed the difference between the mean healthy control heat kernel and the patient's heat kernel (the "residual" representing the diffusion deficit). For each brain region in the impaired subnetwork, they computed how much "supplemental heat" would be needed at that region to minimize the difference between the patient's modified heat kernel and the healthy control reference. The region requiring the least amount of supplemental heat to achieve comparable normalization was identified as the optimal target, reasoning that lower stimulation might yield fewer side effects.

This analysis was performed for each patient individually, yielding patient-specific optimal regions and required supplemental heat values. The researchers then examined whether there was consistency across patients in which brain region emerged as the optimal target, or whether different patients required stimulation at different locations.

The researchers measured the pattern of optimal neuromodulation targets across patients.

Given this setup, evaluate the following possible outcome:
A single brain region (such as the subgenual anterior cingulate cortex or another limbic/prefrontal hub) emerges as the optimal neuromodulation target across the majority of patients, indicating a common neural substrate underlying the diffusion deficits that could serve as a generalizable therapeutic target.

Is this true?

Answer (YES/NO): YES